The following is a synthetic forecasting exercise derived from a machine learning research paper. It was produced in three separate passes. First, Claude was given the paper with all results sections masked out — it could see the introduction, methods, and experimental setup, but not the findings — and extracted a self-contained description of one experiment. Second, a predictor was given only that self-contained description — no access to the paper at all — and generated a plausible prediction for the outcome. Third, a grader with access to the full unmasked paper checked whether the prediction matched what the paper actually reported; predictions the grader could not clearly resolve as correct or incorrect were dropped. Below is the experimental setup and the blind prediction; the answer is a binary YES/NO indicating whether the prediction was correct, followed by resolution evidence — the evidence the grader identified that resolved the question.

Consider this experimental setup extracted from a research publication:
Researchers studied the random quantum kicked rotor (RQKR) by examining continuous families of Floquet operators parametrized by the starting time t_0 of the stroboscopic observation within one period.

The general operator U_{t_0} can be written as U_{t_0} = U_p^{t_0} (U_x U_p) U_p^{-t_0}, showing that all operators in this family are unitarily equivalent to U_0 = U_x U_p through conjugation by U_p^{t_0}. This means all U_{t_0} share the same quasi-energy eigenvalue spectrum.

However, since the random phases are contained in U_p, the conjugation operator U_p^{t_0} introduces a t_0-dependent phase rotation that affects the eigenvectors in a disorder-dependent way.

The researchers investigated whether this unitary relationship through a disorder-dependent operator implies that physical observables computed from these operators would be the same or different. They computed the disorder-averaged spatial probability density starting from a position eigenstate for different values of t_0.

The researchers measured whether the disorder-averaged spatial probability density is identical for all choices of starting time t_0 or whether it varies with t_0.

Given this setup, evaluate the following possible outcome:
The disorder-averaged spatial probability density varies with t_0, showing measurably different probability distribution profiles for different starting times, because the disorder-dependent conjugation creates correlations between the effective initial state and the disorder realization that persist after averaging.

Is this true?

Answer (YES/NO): YES